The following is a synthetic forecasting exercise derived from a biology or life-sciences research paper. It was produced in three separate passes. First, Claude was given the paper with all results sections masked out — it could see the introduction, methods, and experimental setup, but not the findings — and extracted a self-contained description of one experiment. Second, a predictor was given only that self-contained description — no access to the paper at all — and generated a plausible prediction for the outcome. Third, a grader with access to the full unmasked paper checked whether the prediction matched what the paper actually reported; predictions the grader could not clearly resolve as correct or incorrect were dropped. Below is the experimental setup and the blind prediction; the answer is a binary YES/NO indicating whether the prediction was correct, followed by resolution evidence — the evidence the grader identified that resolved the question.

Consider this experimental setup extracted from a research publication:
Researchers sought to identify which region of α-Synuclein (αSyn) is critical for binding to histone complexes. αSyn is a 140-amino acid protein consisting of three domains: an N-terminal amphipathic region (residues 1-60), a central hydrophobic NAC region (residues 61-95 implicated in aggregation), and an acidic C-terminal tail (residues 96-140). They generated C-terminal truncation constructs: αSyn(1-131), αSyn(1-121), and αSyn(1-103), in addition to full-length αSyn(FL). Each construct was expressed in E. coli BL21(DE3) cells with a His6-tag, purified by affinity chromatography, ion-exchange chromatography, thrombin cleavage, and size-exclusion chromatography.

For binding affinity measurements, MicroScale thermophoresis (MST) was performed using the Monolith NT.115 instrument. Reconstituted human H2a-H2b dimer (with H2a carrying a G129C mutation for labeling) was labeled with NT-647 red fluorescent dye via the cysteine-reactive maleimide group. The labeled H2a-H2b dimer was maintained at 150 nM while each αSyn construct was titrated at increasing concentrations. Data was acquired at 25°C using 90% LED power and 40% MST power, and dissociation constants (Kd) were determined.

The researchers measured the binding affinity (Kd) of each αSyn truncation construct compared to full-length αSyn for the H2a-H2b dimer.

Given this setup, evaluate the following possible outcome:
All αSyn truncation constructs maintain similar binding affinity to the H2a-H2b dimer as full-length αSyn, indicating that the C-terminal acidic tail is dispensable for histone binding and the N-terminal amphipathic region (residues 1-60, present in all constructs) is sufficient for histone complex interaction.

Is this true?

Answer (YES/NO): NO